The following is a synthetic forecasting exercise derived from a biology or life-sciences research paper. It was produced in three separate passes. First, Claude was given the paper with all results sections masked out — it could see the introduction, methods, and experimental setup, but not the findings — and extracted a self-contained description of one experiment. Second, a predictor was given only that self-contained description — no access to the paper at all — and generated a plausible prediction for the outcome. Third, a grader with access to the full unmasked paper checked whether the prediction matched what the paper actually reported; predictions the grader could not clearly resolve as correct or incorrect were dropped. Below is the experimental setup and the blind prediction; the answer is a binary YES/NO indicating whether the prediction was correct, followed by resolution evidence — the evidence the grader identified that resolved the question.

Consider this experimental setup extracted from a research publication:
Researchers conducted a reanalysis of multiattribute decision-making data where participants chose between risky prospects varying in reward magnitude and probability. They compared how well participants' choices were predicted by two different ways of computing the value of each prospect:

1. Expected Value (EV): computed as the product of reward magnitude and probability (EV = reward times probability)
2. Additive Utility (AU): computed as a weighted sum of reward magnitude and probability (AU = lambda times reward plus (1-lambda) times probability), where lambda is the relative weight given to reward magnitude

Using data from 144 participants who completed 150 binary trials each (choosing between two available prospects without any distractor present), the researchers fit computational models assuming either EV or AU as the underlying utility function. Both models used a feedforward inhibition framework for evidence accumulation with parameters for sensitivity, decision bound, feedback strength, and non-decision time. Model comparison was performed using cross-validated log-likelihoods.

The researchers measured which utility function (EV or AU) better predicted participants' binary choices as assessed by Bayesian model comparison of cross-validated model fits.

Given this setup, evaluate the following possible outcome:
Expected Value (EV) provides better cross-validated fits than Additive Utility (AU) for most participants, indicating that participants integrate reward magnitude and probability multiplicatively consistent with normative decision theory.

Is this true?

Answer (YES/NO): NO